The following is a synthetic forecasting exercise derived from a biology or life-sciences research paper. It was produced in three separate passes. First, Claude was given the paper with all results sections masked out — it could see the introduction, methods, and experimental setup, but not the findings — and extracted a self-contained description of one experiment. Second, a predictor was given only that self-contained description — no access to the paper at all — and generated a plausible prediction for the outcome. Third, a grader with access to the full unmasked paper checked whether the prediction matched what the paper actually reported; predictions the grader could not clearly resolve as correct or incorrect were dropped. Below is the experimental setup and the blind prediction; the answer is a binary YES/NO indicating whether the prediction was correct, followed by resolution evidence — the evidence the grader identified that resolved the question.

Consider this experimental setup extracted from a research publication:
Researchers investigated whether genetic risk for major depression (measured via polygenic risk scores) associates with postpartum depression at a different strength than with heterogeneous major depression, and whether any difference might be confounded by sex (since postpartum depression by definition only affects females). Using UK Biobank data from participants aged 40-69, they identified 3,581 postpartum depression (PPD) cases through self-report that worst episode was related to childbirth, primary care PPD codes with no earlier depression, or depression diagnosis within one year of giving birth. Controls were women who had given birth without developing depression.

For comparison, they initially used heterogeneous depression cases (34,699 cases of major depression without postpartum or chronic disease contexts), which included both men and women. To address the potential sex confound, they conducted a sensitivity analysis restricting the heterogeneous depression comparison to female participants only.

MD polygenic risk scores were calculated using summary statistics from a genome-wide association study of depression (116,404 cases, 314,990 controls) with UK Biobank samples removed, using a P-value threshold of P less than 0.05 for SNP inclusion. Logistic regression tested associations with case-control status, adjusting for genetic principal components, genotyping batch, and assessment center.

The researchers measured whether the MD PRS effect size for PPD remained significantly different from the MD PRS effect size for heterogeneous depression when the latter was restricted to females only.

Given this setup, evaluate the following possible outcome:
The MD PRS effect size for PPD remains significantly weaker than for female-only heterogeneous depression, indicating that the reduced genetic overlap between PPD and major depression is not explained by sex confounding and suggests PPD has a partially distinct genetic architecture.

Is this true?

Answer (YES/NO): NO